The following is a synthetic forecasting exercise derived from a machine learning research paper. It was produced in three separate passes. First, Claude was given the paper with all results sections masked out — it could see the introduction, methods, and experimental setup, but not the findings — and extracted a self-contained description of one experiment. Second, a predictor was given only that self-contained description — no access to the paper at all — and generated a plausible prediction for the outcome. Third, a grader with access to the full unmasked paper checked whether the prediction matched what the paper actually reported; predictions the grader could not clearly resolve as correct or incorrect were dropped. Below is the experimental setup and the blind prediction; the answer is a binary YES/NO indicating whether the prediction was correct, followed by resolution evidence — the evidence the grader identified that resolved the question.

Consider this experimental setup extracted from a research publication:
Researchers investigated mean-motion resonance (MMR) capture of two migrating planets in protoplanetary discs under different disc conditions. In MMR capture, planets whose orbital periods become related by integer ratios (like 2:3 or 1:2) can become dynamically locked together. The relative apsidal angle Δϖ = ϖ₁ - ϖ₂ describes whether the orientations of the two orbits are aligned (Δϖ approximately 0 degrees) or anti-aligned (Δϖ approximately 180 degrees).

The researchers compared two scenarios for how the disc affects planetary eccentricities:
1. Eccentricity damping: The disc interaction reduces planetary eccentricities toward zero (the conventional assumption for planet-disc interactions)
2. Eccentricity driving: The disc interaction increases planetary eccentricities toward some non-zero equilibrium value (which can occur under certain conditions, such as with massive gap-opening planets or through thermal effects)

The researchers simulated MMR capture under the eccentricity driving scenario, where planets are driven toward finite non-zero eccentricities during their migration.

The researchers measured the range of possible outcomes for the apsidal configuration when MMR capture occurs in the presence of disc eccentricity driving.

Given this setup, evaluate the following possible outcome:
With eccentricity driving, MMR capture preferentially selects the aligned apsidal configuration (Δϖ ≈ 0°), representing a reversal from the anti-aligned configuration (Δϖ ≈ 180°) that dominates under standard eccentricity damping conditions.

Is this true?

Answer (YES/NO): NO